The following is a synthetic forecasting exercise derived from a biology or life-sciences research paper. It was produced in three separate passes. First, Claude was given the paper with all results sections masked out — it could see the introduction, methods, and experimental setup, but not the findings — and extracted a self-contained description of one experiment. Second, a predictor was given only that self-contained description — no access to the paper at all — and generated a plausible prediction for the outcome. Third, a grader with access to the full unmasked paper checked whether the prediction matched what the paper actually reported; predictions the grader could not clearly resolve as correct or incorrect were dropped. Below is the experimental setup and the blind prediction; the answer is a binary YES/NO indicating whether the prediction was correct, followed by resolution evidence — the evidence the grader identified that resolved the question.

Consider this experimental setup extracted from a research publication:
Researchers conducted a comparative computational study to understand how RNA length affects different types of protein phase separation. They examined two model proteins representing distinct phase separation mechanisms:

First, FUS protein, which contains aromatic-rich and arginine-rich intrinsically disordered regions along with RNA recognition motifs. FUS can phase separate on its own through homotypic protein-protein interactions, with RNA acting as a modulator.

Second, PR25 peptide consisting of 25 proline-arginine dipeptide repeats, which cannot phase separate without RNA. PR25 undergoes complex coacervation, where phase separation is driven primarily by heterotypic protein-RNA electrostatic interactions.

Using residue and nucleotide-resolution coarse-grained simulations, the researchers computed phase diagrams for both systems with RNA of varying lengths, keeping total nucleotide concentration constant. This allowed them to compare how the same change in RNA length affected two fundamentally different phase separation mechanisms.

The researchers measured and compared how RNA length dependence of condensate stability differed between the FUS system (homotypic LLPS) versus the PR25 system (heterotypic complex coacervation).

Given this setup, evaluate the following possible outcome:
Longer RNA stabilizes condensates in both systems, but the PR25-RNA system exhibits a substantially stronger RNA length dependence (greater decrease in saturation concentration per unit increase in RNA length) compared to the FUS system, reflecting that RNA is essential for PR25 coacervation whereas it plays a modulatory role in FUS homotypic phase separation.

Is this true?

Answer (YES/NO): NO